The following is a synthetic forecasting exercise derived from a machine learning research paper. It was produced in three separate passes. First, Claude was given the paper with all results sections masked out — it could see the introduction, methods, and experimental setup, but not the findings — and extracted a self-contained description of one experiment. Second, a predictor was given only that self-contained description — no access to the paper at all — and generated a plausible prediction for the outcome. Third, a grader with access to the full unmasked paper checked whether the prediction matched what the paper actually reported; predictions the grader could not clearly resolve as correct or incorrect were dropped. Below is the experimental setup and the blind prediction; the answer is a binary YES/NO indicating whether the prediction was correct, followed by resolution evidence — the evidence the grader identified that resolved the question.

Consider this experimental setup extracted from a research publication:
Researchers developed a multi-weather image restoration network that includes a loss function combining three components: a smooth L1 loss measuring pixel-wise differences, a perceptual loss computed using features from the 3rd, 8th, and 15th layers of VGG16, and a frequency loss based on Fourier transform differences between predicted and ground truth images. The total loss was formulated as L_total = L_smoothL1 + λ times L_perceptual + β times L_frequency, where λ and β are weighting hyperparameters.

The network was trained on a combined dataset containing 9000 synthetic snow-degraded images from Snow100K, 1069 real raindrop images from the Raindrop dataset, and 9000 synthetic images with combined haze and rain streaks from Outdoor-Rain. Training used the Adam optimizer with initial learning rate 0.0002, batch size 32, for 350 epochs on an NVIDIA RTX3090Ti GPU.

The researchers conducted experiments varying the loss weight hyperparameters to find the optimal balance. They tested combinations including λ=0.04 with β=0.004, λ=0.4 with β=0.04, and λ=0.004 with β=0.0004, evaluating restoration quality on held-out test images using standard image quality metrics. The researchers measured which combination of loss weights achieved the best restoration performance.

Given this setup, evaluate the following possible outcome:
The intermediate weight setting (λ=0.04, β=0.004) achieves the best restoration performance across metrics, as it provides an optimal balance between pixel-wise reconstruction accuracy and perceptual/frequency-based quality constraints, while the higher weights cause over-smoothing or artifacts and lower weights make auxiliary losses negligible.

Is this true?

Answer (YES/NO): YES